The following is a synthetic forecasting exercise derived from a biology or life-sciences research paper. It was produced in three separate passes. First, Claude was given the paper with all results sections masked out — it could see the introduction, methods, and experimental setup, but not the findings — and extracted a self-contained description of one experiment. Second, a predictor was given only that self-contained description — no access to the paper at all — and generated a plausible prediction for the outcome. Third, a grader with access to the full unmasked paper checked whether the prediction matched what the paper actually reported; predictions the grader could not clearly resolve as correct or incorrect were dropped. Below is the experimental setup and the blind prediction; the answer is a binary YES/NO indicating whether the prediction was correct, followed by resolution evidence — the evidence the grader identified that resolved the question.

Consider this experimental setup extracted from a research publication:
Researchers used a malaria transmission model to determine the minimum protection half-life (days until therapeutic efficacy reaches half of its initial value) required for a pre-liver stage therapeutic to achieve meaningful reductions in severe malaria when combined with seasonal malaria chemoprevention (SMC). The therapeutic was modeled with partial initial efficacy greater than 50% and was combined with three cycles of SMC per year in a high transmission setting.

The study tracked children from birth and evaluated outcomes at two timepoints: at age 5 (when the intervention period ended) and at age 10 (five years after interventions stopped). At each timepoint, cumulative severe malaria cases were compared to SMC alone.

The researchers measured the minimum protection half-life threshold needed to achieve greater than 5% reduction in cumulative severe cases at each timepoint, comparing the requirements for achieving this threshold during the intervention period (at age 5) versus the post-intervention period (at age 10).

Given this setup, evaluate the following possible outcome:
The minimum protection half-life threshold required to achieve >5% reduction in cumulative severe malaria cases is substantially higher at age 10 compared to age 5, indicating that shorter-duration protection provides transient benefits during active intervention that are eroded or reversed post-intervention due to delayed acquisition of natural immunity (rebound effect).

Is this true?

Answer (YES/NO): YES